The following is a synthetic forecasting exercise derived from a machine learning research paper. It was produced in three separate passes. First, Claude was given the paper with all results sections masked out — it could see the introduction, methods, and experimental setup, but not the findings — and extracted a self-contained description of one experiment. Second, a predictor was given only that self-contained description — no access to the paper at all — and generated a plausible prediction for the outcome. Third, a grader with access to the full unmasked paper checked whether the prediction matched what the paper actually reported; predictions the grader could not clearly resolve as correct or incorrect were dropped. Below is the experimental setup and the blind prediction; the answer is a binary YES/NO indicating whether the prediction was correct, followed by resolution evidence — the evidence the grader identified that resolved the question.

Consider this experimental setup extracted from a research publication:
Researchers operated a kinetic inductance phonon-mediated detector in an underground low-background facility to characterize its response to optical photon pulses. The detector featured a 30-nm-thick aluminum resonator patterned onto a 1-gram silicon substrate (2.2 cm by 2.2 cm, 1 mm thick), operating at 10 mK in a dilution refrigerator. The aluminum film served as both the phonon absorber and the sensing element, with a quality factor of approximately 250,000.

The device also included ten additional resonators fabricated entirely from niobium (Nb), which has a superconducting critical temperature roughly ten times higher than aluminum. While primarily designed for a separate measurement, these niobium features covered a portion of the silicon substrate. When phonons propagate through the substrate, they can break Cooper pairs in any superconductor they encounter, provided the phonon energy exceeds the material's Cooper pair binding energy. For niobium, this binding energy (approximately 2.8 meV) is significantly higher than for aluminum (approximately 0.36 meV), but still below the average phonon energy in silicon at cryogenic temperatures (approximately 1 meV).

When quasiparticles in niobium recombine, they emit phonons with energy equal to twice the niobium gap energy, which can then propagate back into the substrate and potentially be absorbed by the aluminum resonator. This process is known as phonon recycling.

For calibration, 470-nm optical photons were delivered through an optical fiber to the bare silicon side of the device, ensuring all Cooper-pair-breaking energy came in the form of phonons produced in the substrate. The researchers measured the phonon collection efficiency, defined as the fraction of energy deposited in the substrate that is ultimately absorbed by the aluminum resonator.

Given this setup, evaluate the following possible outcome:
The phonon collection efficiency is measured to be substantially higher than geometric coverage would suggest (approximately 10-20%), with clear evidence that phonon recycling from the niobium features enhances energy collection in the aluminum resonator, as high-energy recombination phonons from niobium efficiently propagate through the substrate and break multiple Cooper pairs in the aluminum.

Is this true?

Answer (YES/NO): NO